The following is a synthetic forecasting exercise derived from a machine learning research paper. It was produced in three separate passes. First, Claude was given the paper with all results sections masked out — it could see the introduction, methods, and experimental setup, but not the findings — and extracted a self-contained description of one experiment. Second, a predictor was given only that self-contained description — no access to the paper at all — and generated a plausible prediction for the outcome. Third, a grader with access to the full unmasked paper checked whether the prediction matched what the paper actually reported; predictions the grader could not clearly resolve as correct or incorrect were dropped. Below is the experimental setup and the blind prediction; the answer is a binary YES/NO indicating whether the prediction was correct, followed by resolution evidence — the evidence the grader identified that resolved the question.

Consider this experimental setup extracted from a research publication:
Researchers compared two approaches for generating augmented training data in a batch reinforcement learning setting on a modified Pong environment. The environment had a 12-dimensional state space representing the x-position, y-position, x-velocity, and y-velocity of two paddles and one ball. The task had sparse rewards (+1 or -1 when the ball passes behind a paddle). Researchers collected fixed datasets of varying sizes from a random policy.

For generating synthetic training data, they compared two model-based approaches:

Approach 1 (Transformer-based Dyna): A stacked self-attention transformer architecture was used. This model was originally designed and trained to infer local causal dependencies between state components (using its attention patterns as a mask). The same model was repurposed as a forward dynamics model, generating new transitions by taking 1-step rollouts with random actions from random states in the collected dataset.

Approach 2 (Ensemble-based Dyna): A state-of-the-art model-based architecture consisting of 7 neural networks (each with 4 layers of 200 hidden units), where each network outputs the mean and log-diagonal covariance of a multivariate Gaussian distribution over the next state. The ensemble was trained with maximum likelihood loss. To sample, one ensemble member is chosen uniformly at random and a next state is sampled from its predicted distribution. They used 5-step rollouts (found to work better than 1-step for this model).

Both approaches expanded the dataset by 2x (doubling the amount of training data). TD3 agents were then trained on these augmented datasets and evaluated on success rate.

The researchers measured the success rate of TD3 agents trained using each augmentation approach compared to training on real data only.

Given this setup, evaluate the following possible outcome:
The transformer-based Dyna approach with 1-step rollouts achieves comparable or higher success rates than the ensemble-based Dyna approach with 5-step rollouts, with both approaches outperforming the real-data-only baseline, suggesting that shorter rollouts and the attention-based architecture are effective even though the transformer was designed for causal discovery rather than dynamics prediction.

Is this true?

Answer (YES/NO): NO